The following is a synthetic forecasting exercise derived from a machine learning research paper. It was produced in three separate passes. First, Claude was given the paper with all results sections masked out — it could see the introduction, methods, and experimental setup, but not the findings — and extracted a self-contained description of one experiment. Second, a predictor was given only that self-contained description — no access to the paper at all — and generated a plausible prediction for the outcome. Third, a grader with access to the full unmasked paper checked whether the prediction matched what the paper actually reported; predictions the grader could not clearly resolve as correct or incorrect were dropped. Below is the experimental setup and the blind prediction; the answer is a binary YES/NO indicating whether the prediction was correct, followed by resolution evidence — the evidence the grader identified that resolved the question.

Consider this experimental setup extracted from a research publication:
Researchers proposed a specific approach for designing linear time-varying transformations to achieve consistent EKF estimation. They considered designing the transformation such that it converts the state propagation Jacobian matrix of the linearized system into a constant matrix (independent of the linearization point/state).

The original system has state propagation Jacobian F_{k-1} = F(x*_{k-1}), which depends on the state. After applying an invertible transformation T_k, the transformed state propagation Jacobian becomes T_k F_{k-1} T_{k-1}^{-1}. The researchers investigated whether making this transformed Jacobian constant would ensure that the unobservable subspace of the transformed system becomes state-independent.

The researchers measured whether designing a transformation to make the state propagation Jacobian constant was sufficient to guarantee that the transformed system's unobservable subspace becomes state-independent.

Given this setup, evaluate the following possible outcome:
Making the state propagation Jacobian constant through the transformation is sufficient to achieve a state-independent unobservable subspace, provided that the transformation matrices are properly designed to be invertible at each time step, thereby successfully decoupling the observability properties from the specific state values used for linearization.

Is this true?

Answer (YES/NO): YES